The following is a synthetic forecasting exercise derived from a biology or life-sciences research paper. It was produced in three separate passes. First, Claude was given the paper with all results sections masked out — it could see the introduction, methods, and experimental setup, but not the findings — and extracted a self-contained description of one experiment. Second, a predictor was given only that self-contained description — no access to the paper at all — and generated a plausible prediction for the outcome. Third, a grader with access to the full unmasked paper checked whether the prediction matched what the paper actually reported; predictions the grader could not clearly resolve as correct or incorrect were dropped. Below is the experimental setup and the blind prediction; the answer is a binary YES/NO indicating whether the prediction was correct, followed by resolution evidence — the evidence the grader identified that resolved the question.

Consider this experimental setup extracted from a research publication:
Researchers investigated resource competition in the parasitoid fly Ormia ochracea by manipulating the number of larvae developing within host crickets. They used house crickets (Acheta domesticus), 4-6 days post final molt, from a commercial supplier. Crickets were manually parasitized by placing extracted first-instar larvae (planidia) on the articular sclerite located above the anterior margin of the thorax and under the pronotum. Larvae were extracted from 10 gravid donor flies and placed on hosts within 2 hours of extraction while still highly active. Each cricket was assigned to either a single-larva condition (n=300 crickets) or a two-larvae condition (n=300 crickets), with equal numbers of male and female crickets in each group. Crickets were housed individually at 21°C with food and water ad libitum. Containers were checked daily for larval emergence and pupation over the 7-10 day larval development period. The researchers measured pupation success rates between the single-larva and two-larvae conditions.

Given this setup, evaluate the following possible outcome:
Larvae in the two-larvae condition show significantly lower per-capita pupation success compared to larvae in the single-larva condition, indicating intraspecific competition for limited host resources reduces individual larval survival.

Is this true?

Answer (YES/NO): YES